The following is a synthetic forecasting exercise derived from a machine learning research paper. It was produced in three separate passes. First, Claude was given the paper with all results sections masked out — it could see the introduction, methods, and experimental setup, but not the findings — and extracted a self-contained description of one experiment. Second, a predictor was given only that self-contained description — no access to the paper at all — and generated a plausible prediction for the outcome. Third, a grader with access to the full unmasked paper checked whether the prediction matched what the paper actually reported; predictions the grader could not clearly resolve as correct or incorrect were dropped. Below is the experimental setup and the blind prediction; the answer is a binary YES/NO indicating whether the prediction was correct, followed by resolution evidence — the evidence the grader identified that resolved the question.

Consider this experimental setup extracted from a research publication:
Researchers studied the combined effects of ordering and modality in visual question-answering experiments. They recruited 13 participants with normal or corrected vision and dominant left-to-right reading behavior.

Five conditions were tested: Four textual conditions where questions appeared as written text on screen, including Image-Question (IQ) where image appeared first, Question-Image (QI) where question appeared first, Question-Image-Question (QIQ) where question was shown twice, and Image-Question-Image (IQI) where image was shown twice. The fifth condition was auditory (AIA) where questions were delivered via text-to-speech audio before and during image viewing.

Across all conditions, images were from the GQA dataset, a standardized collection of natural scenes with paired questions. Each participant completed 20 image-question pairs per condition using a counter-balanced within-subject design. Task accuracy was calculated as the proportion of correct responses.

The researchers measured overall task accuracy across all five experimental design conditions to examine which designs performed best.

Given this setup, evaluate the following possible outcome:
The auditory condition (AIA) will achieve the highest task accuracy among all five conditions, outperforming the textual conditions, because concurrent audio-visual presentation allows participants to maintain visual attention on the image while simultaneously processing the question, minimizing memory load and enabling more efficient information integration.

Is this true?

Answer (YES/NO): NO